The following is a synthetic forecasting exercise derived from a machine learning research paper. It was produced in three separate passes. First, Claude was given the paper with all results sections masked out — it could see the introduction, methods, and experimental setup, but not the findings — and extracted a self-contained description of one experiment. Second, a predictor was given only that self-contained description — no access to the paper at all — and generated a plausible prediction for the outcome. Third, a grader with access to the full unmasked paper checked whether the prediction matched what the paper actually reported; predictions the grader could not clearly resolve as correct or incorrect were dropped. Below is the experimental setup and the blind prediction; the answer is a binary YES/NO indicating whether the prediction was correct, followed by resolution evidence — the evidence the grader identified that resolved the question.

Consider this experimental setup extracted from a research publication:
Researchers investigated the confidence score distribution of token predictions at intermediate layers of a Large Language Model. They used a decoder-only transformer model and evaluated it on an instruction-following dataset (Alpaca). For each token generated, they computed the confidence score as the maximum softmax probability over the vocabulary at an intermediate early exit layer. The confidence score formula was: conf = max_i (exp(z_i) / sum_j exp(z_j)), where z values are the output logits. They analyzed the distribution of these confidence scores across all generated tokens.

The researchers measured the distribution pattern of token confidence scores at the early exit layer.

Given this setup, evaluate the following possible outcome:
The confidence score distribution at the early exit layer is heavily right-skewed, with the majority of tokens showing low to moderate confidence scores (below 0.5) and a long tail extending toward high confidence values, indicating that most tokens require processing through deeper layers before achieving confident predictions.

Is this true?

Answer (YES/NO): NO